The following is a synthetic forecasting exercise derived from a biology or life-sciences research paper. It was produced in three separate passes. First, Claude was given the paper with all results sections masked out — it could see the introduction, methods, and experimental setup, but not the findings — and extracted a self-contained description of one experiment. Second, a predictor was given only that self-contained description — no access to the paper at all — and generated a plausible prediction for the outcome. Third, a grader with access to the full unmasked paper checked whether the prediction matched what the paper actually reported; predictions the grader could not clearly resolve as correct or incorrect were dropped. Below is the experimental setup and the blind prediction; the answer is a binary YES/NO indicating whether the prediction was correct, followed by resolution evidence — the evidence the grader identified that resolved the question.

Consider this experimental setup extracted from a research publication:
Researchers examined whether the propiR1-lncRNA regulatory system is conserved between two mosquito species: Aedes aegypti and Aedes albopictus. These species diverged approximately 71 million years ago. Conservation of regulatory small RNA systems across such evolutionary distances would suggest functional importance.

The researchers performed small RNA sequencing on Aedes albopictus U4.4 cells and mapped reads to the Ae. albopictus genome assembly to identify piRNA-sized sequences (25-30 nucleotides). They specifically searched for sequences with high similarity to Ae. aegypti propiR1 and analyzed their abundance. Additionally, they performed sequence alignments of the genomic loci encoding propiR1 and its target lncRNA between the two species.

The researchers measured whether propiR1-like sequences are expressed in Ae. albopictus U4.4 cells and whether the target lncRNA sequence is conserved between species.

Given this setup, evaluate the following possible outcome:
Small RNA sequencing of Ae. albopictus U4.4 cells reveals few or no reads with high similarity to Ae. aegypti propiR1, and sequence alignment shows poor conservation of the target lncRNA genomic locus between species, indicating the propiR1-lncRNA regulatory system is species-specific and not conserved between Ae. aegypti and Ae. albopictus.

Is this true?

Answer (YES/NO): NO